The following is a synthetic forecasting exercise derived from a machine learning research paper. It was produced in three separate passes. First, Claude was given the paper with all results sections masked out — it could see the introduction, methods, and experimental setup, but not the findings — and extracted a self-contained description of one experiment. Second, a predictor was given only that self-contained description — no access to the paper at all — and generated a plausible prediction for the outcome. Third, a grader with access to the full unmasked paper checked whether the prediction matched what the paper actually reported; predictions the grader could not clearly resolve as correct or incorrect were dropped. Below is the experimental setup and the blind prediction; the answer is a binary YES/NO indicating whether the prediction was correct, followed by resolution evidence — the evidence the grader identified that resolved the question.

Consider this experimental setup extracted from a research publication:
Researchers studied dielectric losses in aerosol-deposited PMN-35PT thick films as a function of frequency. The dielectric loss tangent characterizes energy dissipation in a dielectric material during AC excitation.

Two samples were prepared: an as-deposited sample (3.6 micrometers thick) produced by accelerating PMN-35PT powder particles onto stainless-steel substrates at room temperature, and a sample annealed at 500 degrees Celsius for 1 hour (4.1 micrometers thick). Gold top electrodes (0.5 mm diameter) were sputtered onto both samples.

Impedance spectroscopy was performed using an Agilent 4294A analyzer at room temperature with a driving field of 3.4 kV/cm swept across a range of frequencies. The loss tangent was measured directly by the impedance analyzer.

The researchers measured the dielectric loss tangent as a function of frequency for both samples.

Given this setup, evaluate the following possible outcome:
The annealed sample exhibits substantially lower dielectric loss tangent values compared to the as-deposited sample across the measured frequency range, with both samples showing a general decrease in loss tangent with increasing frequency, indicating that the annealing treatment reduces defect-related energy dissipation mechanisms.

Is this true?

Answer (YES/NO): NO